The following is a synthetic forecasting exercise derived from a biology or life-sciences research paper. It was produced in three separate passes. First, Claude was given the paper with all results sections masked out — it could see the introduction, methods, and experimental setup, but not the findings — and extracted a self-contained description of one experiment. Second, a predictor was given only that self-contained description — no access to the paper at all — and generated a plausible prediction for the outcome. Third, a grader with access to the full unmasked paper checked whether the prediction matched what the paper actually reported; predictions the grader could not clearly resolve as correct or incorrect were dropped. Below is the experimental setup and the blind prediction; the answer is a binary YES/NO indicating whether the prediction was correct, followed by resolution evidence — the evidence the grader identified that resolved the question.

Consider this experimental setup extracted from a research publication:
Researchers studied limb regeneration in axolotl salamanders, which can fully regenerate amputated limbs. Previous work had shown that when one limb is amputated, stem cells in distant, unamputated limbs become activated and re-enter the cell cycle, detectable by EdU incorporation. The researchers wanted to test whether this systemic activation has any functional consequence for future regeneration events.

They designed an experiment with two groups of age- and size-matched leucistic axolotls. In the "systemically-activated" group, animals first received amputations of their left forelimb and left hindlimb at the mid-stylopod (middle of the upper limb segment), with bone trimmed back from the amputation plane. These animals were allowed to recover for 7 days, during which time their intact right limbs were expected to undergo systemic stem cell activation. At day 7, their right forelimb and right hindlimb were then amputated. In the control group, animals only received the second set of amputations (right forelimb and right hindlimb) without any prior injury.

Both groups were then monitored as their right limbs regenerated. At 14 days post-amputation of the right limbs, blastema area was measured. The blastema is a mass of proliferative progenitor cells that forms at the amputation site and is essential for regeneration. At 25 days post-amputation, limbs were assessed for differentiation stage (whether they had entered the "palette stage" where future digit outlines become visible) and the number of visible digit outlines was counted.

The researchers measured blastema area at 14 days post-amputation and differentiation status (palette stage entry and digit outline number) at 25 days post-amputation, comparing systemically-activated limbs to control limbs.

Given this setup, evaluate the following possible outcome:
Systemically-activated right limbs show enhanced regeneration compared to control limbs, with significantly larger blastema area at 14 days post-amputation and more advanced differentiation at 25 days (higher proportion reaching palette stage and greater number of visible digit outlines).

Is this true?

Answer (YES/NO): YES